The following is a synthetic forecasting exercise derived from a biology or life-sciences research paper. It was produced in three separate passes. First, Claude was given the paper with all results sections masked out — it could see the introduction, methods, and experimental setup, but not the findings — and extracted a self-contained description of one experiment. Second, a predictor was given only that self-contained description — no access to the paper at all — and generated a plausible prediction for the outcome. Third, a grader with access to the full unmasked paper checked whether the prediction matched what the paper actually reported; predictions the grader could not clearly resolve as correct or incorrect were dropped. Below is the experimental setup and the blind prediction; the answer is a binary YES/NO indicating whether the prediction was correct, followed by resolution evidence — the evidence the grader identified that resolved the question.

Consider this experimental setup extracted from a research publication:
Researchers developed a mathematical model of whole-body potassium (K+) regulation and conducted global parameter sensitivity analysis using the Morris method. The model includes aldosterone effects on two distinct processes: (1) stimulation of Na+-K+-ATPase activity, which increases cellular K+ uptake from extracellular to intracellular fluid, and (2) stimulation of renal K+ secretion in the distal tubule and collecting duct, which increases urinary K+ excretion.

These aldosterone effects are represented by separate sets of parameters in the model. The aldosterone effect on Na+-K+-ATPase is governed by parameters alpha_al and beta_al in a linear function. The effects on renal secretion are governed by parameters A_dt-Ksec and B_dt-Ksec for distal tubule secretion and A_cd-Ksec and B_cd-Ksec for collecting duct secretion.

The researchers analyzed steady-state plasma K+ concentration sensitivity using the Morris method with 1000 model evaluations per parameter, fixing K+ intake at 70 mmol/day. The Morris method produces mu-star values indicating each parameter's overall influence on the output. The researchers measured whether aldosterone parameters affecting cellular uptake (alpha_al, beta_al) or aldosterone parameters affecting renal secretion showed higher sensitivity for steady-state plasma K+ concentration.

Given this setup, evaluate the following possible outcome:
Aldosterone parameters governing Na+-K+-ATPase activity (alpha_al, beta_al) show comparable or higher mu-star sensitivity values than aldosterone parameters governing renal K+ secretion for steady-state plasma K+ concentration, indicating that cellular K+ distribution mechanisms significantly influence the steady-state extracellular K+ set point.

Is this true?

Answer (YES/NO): NO